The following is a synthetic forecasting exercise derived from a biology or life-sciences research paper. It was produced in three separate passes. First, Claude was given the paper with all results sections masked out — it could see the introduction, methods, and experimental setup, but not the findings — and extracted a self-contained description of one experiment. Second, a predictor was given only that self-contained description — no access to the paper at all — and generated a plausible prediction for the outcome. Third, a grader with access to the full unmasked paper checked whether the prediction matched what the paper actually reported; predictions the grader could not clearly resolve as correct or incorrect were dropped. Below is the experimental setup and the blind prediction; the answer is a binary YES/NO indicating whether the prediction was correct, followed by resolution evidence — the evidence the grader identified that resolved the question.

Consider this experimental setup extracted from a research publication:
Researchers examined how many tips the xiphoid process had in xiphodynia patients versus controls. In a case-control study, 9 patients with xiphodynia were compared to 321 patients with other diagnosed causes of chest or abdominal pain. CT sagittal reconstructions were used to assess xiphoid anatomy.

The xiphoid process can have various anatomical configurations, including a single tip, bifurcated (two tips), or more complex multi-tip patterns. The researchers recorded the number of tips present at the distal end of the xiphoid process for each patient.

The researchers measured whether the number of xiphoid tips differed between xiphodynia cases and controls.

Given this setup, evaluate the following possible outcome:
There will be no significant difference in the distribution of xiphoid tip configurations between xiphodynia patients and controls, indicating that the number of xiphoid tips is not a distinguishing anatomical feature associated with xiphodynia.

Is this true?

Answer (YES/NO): YES